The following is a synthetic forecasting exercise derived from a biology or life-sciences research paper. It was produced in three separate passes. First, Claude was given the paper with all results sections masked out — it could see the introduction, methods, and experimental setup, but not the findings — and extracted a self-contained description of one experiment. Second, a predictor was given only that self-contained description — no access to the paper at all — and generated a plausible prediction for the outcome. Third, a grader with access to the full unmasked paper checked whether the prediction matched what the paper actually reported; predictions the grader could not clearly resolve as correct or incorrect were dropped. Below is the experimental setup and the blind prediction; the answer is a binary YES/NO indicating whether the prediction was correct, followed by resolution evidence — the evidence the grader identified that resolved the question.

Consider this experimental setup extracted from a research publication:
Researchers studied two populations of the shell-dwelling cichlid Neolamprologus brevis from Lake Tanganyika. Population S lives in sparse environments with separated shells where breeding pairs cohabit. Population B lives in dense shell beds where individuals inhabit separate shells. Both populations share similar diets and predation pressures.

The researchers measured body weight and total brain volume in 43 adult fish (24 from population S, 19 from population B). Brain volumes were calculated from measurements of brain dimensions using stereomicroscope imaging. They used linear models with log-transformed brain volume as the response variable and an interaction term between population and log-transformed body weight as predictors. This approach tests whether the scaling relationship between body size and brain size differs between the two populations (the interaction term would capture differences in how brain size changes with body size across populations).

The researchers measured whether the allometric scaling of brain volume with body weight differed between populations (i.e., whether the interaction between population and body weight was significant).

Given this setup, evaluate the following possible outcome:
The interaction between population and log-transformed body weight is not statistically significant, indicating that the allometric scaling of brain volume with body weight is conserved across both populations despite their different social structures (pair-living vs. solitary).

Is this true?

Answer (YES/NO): NO